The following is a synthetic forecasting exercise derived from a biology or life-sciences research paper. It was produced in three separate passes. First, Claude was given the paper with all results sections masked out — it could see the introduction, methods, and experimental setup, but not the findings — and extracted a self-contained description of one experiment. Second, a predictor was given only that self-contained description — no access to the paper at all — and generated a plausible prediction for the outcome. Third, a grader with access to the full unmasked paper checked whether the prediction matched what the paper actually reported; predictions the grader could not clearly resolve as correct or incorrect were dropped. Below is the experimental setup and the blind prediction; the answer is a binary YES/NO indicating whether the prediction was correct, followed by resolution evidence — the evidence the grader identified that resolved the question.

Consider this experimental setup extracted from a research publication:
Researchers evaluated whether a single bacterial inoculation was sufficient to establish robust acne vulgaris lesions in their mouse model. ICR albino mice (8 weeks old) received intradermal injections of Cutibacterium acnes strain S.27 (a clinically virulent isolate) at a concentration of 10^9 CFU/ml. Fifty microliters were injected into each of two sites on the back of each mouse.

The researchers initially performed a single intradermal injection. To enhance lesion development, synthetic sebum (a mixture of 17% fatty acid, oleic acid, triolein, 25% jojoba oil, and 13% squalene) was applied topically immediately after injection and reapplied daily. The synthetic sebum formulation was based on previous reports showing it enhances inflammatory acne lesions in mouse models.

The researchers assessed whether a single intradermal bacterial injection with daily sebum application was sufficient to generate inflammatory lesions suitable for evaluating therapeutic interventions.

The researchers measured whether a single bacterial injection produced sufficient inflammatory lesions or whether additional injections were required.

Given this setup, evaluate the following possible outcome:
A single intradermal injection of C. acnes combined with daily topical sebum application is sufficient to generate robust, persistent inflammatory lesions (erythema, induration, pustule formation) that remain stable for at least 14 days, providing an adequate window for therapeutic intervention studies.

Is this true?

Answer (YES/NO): NO